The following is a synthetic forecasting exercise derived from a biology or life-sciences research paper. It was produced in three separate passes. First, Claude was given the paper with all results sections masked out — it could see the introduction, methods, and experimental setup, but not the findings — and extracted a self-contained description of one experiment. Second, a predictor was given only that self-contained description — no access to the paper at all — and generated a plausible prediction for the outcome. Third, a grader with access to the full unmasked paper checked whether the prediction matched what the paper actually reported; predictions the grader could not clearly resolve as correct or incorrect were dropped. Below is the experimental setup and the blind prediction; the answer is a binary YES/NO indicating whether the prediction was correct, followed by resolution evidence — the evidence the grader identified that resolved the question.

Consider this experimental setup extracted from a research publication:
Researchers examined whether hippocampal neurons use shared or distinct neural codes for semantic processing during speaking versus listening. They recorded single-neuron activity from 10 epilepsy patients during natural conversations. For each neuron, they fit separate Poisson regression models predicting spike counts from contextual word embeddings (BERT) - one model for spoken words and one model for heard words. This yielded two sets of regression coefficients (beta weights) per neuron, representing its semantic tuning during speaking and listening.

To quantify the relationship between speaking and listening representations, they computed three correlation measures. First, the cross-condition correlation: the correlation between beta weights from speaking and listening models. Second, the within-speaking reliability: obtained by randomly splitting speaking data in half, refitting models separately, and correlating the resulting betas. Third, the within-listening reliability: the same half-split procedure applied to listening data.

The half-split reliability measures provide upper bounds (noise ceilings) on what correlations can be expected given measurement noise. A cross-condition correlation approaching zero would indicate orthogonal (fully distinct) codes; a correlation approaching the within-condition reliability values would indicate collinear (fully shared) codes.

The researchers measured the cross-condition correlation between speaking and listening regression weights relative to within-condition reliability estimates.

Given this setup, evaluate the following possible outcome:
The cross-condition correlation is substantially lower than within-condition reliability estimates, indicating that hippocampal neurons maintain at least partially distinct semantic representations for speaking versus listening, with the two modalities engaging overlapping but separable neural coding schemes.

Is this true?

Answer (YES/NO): YES